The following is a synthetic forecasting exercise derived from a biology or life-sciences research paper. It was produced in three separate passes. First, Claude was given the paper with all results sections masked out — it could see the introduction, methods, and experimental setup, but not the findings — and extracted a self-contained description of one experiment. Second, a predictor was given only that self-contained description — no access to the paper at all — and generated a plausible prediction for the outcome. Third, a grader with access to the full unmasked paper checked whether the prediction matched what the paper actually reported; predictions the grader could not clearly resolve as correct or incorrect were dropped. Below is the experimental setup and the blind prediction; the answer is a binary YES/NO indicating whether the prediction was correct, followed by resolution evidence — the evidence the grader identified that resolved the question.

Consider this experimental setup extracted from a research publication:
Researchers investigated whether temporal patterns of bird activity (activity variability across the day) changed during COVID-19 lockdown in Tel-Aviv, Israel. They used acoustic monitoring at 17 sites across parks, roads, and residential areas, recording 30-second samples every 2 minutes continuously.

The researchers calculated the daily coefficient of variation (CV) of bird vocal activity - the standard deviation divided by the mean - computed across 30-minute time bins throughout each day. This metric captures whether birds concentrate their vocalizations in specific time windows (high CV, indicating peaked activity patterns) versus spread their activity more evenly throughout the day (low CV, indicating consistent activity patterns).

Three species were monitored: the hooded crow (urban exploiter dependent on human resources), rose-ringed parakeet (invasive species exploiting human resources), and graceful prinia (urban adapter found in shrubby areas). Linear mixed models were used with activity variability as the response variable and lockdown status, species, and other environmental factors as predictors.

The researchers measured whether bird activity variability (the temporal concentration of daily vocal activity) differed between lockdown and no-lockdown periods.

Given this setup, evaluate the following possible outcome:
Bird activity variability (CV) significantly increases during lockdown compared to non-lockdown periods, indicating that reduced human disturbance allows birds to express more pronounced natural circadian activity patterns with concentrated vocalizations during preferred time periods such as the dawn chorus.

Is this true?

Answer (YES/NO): NO